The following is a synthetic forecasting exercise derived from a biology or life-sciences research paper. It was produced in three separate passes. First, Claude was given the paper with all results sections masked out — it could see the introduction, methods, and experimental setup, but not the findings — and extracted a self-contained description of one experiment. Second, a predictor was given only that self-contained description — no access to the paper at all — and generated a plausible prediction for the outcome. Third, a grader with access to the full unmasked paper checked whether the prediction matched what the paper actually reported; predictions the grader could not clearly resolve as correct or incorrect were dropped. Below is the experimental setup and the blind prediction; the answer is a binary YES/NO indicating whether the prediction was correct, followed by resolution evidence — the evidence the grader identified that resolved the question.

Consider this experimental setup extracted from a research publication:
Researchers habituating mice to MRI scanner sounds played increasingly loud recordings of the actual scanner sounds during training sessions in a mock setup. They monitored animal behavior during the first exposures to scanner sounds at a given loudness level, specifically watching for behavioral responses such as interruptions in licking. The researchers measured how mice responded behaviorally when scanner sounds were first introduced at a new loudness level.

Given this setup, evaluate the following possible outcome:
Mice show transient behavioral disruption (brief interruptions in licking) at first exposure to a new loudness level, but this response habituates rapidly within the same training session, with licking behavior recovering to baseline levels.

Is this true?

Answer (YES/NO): NO